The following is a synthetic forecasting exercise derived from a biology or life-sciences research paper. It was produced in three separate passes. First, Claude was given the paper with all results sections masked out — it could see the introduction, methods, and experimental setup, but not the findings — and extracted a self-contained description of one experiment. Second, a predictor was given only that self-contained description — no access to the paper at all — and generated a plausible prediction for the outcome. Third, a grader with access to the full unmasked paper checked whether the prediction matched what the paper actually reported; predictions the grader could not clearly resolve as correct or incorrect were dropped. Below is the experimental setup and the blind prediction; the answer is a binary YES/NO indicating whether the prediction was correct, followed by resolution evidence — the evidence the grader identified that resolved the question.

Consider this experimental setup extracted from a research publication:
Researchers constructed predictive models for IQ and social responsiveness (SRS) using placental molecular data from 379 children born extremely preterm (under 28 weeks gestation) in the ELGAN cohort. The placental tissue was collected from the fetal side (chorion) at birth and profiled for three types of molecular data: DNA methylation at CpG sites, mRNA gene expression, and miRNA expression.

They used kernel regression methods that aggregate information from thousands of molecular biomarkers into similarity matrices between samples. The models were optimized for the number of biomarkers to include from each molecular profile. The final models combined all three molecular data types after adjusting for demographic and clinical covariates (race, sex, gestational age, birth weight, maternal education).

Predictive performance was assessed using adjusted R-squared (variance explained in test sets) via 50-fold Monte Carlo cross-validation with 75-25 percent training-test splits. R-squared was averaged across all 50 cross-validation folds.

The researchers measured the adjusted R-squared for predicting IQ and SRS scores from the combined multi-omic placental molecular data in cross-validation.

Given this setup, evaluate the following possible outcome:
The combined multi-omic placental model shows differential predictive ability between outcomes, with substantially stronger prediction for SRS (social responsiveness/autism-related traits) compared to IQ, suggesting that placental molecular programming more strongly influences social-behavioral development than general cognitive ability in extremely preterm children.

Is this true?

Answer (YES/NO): NO